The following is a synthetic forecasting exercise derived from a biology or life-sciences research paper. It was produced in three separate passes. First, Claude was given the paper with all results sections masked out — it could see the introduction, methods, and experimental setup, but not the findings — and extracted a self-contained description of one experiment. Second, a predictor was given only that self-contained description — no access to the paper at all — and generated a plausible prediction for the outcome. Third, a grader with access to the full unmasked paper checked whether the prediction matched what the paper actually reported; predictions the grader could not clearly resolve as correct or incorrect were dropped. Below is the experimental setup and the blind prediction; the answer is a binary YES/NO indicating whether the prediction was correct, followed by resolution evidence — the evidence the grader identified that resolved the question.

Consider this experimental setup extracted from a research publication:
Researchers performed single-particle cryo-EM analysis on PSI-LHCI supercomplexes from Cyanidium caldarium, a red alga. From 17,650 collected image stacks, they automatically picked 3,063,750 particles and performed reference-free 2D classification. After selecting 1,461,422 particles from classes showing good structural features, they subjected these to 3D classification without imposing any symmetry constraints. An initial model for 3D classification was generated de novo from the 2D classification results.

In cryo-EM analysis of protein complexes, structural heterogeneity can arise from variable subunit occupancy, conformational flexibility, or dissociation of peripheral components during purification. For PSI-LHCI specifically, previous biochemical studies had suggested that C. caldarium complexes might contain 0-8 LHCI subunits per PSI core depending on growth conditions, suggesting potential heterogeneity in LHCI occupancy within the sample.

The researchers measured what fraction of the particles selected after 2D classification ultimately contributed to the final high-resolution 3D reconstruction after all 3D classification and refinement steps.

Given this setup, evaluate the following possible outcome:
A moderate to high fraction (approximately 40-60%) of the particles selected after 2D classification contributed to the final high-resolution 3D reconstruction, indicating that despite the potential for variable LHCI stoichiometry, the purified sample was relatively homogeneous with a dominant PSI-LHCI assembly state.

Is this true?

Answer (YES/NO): NO